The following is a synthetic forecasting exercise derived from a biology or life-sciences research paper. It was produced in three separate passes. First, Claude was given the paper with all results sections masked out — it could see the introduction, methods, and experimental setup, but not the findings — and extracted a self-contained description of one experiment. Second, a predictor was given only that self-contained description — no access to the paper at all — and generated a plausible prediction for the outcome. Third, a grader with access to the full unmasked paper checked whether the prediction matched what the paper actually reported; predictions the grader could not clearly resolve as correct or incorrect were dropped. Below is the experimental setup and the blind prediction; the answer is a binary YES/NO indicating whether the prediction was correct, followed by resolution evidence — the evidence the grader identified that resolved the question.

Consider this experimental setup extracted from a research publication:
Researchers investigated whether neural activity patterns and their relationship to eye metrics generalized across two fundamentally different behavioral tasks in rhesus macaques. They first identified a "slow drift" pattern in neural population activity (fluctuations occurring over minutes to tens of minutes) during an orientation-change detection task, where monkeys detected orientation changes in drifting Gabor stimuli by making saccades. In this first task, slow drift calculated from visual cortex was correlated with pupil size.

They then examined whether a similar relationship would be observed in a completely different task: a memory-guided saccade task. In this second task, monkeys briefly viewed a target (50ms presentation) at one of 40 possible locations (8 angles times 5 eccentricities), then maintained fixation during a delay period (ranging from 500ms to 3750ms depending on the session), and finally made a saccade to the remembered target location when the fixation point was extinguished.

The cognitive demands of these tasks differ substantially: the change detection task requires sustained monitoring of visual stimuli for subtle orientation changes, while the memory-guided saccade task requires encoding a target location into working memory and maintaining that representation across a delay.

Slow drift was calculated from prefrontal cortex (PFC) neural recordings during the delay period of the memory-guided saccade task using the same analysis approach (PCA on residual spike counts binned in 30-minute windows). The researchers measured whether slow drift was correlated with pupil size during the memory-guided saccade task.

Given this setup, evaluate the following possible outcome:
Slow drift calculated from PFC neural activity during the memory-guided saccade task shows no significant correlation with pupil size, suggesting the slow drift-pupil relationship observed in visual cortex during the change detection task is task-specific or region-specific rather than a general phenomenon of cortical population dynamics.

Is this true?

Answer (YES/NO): NO